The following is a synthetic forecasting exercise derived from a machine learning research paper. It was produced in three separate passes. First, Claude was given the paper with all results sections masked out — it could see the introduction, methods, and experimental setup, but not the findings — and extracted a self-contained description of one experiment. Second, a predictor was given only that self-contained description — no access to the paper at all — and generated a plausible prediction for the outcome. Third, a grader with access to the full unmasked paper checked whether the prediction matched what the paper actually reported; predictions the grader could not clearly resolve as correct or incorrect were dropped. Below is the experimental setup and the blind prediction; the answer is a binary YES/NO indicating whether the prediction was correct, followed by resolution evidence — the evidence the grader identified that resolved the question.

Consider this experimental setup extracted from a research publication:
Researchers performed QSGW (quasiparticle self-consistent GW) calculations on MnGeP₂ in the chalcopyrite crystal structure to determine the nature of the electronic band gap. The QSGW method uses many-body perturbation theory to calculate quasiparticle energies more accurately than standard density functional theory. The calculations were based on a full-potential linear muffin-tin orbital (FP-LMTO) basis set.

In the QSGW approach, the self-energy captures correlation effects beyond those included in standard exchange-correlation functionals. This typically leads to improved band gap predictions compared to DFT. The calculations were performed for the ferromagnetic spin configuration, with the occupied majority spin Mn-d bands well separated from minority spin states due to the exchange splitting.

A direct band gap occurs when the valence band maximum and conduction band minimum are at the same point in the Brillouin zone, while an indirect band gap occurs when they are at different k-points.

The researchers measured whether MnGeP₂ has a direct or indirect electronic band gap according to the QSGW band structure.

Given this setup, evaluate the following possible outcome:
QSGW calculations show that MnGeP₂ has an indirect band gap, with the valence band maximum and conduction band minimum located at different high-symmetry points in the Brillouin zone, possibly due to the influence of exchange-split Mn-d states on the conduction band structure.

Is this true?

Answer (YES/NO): YES